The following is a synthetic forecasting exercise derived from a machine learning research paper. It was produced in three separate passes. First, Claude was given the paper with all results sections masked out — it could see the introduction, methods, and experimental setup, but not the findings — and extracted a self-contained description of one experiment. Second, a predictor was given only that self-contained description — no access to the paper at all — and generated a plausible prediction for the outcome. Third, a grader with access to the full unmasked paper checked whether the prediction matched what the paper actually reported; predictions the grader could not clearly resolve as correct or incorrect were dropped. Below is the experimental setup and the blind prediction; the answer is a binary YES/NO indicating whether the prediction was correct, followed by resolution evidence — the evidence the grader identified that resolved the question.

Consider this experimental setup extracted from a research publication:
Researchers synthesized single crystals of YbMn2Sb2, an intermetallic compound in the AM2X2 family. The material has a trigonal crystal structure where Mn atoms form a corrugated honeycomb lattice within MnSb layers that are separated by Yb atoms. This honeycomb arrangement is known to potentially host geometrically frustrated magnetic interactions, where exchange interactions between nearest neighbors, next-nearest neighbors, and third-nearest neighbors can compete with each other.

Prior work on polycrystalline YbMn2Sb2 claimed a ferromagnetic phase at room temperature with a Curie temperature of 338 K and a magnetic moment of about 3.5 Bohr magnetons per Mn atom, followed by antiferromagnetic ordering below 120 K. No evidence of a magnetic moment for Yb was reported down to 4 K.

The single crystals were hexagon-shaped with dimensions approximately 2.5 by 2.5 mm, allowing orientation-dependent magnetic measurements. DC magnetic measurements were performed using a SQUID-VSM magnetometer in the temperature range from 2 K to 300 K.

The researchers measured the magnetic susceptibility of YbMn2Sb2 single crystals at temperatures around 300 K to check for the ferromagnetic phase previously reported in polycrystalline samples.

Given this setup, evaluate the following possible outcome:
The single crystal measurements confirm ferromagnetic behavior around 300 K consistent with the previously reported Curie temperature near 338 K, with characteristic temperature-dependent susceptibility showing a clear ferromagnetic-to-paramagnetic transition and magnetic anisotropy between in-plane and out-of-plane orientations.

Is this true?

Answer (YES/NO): NO